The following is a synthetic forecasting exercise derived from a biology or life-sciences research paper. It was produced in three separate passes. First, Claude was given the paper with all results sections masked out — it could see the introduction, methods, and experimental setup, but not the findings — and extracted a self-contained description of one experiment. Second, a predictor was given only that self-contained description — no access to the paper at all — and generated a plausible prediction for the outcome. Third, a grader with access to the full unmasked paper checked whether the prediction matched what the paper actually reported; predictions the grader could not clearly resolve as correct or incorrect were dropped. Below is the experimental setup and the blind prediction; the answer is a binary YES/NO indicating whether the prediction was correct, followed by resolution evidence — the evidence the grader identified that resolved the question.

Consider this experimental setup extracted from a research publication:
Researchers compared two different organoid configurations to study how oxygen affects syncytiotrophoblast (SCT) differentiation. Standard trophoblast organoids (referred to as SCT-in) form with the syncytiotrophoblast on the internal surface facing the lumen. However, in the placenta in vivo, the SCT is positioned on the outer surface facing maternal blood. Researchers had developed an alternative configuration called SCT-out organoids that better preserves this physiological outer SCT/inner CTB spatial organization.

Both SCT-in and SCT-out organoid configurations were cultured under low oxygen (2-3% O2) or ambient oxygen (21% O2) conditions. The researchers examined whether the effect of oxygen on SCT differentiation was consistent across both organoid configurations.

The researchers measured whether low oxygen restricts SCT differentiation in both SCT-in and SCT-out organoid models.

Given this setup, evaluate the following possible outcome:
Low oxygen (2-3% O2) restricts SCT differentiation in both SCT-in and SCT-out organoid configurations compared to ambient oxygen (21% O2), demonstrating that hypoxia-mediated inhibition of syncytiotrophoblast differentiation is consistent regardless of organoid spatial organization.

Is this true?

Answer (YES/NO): YES